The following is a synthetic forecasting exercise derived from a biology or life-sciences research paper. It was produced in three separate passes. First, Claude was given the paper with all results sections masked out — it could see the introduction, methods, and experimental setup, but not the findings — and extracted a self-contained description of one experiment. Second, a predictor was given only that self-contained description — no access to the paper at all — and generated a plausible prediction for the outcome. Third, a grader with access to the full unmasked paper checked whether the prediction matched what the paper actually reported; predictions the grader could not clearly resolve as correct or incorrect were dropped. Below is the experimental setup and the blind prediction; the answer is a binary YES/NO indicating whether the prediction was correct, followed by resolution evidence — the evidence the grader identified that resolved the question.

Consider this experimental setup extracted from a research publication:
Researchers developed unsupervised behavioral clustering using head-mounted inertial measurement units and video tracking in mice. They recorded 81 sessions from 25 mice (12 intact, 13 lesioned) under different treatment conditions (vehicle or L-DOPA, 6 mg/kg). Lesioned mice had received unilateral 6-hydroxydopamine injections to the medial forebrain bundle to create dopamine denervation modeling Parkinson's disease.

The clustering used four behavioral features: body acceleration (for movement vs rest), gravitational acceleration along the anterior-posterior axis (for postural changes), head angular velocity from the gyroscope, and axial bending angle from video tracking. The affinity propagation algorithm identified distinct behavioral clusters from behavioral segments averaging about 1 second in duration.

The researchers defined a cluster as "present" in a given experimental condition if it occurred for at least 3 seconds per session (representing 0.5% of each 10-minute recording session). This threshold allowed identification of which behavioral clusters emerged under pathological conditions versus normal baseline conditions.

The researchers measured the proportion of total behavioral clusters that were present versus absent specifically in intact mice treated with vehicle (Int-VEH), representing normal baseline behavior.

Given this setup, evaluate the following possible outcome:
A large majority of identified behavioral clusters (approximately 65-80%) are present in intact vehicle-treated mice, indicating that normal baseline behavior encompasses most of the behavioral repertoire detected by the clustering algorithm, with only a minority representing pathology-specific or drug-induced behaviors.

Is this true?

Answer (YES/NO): NO